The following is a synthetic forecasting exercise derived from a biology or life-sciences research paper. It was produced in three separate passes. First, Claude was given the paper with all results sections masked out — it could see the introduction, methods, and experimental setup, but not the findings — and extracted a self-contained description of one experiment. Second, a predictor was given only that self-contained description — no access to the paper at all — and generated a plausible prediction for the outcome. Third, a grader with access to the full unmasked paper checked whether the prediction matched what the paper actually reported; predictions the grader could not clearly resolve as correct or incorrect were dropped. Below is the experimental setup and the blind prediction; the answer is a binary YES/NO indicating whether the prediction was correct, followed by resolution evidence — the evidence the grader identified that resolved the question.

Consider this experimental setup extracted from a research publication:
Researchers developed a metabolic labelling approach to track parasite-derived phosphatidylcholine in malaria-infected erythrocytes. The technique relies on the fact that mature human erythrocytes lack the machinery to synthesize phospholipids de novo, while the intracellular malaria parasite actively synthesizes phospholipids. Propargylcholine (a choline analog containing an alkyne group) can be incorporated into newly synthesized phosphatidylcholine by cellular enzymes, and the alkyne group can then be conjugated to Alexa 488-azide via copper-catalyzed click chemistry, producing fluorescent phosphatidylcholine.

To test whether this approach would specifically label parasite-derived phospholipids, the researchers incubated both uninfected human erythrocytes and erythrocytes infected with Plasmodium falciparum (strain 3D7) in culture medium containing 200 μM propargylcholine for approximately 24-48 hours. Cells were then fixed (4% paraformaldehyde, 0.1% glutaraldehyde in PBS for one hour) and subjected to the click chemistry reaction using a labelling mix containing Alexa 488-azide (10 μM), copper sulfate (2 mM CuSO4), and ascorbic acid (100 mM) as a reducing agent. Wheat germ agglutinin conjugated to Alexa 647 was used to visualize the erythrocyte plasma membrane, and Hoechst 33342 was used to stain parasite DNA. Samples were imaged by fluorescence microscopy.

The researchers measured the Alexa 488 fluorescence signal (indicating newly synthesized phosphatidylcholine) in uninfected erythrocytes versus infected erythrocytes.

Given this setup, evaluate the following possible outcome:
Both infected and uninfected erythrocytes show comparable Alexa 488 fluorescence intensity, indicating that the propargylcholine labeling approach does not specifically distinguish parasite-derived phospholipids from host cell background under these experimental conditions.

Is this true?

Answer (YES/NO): NO